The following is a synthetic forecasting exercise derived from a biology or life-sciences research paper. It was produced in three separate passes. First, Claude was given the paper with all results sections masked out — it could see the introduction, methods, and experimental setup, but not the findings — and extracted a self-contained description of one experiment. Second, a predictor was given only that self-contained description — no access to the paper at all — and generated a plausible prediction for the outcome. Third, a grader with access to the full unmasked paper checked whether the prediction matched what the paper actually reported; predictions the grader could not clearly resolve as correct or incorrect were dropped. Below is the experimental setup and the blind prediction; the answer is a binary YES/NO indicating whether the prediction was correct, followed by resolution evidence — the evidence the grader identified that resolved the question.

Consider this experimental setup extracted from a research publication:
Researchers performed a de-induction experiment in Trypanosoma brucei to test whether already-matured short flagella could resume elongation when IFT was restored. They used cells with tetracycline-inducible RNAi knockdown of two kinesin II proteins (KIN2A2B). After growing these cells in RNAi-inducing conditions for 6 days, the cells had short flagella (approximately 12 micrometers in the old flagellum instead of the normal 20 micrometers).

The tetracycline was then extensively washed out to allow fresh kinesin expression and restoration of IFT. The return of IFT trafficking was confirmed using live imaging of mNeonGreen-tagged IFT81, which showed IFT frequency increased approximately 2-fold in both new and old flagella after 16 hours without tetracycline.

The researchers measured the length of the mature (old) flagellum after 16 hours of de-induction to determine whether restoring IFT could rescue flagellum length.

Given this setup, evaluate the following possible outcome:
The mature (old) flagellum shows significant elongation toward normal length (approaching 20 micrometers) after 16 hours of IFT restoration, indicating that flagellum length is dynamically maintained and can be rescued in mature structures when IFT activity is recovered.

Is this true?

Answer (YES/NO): NO